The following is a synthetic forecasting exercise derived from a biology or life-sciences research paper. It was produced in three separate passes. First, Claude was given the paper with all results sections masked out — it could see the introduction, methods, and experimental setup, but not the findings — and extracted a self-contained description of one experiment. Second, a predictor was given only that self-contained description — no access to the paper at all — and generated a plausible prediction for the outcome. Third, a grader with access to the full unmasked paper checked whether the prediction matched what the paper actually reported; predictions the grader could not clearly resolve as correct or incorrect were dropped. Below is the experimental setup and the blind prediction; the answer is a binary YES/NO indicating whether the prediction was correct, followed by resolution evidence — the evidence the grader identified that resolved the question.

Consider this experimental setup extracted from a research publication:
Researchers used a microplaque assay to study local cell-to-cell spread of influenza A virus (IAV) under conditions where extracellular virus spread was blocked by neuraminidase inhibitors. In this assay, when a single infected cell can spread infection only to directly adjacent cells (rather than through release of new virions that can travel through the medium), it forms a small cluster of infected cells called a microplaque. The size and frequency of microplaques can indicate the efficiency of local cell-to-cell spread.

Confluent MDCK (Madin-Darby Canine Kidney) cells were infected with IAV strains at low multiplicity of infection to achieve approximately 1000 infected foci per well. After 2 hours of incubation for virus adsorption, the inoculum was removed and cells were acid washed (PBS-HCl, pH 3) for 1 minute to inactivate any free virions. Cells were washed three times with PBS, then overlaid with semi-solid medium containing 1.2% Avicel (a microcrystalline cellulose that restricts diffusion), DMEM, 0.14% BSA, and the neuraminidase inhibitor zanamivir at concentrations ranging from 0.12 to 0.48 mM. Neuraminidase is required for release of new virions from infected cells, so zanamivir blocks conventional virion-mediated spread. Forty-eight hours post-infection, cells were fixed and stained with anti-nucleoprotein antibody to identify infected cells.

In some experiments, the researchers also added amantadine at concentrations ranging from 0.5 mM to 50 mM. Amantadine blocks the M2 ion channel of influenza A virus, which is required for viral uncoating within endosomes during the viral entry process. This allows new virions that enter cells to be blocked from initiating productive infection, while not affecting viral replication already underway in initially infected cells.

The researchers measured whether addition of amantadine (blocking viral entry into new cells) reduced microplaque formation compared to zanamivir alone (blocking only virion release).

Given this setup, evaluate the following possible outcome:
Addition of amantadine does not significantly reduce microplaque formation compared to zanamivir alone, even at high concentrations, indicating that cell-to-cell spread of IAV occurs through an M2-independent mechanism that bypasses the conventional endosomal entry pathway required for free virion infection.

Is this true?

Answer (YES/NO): YES